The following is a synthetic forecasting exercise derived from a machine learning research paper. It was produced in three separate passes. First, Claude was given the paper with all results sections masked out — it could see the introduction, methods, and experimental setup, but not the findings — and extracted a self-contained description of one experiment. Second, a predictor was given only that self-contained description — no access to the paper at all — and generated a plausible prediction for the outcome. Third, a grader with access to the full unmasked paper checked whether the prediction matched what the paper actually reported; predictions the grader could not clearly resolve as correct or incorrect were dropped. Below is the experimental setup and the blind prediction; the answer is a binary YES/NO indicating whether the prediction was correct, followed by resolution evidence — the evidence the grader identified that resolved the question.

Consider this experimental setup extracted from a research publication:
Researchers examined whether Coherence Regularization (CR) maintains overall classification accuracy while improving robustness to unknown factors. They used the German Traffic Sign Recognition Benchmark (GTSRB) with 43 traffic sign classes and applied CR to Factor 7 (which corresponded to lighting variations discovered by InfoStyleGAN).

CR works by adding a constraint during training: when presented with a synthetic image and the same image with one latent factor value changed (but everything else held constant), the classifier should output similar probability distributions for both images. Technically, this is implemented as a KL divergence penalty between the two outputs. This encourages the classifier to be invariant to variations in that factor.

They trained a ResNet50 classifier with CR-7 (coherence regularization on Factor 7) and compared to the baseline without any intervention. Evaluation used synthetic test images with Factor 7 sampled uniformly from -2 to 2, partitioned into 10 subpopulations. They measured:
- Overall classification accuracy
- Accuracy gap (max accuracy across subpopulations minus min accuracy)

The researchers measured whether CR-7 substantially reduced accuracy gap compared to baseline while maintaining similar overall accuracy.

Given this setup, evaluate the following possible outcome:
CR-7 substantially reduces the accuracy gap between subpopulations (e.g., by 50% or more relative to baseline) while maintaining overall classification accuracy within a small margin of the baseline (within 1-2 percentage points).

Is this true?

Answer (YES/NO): NO